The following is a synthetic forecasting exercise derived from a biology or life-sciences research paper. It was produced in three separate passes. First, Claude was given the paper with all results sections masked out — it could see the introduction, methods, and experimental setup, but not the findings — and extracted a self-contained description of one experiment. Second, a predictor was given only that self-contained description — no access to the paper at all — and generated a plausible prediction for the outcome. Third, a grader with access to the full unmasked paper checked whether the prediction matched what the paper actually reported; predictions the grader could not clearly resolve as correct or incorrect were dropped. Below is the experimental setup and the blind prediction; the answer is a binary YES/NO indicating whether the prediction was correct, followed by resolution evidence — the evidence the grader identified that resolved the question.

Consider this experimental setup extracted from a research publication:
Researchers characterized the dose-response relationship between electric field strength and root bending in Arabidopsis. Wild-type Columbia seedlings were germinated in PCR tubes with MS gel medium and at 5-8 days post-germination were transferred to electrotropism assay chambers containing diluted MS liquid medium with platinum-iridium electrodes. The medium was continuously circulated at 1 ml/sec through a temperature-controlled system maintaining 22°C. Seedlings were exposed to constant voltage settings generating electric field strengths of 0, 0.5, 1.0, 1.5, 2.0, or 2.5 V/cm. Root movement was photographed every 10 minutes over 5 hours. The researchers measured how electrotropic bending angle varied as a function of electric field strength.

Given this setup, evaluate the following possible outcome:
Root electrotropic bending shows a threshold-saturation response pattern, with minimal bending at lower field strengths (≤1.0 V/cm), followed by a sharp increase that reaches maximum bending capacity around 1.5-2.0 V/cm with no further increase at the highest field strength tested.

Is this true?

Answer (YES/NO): NO